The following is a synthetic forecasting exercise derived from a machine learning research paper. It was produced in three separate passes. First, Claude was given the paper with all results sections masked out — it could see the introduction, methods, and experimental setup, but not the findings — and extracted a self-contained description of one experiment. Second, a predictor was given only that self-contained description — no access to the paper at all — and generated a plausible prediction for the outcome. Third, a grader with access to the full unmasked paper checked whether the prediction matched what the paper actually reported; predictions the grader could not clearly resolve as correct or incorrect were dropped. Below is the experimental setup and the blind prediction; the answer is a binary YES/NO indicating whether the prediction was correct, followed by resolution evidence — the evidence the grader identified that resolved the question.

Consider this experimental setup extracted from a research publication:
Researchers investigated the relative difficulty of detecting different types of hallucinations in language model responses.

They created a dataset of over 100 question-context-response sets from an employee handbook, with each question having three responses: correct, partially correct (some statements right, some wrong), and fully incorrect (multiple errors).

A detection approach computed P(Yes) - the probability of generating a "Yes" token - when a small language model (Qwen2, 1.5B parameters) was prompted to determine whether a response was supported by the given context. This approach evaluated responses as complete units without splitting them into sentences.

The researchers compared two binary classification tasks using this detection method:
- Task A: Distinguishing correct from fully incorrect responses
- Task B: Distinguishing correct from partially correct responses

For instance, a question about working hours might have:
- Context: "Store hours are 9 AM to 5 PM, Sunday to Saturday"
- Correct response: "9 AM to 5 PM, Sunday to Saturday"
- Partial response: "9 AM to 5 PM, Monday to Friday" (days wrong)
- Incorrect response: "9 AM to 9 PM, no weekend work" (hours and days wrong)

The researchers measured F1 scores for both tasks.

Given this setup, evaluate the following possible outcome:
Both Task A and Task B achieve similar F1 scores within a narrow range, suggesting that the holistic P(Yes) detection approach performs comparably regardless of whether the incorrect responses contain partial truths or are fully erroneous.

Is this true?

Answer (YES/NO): NO